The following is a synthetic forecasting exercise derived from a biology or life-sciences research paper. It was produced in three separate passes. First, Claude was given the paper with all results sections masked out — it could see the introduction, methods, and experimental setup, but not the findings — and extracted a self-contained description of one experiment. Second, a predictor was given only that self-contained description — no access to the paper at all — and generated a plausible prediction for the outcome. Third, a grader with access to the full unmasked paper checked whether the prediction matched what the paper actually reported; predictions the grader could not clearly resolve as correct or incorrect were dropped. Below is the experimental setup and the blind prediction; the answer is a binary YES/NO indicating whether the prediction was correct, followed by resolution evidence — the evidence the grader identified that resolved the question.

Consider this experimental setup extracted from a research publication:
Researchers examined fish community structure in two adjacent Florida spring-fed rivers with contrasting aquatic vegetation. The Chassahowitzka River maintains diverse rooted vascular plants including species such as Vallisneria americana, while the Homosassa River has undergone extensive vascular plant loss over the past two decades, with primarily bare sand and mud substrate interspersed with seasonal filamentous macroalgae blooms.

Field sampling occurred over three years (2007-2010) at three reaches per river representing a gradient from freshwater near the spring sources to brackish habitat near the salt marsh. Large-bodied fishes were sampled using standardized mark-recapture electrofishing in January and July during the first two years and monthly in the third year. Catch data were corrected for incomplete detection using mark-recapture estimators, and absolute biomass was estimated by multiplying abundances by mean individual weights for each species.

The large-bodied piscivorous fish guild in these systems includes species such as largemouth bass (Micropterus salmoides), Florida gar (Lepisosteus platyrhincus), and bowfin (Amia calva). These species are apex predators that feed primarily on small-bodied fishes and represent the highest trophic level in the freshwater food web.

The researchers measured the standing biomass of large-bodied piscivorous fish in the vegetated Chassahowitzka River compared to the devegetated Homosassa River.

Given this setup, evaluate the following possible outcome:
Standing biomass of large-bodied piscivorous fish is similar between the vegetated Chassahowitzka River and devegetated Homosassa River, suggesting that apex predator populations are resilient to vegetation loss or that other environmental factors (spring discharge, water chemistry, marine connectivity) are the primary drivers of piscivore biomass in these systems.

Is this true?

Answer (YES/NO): NO